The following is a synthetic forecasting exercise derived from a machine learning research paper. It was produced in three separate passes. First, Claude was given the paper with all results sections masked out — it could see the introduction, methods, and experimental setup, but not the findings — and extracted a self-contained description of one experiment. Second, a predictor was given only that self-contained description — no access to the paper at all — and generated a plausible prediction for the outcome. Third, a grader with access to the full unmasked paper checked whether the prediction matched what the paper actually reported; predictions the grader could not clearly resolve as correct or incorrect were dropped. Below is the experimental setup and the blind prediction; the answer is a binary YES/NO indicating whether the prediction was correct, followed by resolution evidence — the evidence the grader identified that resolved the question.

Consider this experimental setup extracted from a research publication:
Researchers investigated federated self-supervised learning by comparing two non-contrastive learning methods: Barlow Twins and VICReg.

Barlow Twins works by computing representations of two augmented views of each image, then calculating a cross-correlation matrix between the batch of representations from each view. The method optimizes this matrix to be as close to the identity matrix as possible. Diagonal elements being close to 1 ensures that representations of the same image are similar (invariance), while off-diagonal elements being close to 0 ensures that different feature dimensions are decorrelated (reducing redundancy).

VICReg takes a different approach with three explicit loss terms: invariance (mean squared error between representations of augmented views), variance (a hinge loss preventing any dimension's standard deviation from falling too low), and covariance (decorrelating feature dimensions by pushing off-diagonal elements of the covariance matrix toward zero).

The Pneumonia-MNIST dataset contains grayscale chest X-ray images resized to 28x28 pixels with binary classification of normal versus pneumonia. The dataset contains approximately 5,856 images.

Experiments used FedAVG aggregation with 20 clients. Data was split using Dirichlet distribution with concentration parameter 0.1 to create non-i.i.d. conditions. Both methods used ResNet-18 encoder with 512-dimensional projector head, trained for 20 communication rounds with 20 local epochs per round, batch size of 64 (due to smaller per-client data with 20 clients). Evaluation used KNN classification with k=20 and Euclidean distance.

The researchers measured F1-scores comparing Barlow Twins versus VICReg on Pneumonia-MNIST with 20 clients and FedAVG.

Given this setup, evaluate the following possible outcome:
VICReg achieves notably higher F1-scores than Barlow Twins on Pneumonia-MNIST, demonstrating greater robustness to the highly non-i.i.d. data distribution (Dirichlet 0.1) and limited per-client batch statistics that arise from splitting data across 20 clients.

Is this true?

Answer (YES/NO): NO